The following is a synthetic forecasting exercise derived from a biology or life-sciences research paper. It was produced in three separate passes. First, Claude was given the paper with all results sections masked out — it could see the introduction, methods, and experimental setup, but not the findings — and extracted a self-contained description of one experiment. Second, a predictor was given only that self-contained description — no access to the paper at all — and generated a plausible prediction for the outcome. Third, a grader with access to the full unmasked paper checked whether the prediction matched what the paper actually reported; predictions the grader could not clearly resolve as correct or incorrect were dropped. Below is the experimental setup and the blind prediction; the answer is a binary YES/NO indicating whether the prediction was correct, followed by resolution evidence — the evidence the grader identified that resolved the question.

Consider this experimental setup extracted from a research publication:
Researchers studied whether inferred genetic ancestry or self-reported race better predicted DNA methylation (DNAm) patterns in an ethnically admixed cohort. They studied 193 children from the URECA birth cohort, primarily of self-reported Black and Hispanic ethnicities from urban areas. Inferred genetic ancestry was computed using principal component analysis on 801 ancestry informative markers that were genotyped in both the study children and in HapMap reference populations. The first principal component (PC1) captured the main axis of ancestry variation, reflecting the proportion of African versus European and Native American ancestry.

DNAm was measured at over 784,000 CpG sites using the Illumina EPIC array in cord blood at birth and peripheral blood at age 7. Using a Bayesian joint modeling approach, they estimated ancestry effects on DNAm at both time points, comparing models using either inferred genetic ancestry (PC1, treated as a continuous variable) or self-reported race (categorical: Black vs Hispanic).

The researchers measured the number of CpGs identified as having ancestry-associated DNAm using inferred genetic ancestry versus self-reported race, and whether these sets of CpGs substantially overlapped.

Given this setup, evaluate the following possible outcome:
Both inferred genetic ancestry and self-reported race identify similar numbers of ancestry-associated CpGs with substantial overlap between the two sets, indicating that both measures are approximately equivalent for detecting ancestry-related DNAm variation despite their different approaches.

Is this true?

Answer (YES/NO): NO